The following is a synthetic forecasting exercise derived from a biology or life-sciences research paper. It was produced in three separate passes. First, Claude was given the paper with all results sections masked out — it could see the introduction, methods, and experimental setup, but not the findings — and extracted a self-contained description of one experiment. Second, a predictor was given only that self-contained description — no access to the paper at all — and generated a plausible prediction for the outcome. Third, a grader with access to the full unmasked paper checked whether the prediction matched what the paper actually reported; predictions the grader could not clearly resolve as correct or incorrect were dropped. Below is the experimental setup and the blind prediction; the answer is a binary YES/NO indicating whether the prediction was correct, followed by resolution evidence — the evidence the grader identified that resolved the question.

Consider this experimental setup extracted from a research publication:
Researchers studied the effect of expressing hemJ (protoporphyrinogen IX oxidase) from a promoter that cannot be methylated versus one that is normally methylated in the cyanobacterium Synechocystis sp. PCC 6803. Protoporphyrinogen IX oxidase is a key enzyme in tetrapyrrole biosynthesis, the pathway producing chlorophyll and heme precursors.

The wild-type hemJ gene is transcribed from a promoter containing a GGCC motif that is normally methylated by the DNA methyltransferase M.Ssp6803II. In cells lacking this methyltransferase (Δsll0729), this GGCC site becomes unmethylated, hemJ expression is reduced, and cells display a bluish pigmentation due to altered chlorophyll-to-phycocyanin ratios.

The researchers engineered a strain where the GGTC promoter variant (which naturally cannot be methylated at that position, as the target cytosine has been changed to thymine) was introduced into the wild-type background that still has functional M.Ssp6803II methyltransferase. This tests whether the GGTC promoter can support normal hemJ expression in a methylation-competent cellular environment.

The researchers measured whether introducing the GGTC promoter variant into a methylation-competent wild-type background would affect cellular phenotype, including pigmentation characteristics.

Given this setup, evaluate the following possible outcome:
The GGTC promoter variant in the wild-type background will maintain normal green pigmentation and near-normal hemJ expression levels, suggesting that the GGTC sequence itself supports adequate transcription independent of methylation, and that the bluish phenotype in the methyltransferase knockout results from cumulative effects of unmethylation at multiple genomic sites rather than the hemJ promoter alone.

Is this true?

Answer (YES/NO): NO